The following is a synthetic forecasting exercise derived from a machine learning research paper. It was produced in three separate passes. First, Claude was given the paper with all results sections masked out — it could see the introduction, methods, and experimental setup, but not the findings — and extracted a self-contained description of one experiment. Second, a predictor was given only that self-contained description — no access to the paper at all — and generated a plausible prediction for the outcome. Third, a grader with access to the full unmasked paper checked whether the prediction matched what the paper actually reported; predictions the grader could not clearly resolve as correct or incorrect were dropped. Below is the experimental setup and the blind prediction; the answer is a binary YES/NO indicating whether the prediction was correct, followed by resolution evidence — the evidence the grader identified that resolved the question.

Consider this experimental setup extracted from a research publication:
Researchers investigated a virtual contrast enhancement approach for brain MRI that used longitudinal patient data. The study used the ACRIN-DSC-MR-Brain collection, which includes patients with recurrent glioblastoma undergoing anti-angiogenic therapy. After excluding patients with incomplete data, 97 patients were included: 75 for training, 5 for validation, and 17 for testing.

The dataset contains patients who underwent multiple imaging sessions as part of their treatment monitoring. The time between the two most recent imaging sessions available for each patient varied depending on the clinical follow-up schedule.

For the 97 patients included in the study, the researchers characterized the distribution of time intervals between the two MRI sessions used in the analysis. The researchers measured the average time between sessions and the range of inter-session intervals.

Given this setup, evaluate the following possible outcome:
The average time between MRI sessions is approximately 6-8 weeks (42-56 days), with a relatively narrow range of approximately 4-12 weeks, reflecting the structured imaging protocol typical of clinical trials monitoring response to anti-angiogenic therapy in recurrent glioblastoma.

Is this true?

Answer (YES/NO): NO